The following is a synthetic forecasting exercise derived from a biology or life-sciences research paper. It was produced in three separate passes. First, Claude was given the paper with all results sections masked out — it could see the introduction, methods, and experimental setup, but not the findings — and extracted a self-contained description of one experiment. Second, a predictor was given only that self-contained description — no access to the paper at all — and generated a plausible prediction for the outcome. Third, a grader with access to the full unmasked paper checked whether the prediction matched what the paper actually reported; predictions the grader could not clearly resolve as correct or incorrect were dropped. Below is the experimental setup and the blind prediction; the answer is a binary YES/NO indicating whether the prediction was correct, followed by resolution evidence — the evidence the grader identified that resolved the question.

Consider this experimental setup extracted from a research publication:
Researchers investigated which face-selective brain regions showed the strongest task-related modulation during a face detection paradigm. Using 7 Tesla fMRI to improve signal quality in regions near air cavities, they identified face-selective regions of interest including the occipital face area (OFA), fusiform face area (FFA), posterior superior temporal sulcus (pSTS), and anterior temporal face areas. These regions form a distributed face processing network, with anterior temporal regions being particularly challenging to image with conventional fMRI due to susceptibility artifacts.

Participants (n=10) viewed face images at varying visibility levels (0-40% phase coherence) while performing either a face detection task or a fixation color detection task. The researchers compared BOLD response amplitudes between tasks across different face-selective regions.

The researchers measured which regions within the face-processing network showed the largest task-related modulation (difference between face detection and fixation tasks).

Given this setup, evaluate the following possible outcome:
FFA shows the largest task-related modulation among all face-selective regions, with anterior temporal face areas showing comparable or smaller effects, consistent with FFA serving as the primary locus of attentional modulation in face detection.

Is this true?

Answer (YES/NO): NO